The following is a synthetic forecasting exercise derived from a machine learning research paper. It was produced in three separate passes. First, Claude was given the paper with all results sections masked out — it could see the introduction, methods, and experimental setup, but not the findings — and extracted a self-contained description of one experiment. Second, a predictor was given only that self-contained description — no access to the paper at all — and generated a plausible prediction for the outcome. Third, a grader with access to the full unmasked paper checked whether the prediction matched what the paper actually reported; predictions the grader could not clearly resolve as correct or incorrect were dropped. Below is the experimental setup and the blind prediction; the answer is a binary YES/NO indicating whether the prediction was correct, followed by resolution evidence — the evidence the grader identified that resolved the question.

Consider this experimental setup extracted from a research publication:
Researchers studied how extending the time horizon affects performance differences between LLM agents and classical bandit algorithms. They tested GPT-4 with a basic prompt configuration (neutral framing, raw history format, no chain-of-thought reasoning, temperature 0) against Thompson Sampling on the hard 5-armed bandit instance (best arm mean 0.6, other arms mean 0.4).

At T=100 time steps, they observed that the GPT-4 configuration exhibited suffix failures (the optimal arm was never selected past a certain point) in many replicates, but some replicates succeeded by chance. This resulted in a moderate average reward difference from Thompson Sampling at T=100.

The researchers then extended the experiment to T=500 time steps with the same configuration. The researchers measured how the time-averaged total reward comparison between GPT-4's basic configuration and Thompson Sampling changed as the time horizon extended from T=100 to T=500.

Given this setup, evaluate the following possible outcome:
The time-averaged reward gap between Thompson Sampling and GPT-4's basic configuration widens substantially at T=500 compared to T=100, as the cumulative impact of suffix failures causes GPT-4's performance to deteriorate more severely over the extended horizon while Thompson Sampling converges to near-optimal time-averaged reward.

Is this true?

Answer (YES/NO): YES